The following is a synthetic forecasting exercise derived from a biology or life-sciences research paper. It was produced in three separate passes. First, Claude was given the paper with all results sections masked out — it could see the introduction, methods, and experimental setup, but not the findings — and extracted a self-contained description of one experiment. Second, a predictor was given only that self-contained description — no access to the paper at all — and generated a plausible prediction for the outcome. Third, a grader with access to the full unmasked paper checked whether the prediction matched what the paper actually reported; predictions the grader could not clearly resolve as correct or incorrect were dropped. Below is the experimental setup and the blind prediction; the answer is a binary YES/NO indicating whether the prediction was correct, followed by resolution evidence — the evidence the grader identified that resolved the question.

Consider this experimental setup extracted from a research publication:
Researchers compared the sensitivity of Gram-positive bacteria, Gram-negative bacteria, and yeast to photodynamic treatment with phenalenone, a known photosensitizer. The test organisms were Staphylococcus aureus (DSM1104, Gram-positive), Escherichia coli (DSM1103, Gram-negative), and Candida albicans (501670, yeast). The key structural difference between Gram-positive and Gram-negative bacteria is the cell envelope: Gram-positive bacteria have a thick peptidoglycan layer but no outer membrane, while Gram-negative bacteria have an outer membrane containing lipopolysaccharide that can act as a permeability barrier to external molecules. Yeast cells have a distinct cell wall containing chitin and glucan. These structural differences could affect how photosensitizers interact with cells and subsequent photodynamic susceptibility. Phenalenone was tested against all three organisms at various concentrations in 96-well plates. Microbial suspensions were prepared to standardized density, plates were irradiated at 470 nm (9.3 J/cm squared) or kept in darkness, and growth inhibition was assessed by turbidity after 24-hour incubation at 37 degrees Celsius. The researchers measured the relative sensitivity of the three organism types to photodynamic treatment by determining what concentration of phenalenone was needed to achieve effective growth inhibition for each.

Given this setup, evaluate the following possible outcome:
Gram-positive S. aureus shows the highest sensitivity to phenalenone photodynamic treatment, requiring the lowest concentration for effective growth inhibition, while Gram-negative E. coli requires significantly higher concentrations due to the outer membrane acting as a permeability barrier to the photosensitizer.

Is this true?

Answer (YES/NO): YES